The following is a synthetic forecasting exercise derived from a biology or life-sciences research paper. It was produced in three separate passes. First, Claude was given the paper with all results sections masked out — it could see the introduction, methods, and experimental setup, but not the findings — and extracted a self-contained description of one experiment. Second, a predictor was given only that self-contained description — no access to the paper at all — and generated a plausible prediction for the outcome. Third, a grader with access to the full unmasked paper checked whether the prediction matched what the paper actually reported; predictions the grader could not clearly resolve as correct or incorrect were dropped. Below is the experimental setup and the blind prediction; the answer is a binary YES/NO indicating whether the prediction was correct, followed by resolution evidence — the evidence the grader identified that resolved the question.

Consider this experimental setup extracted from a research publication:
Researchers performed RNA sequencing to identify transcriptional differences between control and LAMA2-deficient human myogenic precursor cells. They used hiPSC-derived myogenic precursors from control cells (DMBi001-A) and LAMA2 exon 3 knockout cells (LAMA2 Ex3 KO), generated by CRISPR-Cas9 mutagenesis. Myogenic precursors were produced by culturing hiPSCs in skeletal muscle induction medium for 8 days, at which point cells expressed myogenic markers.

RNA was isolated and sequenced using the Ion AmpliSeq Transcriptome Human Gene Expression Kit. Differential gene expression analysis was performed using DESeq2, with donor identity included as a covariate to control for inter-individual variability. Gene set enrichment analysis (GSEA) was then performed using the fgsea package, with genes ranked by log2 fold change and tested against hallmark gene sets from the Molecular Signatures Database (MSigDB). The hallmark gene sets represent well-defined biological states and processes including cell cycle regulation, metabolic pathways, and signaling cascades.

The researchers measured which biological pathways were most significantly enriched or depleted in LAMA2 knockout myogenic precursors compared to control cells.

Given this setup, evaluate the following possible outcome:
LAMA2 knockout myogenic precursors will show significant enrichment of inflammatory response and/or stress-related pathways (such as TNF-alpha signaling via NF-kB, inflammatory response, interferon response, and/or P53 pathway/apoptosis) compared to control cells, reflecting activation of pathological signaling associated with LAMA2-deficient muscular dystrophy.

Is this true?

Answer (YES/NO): YES